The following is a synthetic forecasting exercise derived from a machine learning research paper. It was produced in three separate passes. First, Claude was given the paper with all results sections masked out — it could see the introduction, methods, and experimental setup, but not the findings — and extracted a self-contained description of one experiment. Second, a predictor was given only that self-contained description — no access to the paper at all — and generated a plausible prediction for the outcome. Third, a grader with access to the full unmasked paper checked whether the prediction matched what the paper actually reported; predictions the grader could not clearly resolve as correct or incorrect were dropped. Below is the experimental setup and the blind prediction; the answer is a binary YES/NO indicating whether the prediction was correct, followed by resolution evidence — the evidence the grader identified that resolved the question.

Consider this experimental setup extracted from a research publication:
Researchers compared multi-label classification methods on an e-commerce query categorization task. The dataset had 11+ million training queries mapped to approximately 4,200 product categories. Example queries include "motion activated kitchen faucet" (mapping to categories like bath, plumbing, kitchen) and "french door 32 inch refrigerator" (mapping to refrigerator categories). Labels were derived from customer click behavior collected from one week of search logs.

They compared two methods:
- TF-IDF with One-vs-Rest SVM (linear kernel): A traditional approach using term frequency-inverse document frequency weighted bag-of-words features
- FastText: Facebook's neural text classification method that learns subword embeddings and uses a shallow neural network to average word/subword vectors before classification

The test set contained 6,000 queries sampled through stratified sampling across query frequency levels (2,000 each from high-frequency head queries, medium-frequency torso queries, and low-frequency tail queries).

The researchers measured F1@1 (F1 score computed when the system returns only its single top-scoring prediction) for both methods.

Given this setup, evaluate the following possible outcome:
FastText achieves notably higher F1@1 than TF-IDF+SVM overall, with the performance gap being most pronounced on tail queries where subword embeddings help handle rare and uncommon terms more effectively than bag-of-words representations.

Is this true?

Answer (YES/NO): NO